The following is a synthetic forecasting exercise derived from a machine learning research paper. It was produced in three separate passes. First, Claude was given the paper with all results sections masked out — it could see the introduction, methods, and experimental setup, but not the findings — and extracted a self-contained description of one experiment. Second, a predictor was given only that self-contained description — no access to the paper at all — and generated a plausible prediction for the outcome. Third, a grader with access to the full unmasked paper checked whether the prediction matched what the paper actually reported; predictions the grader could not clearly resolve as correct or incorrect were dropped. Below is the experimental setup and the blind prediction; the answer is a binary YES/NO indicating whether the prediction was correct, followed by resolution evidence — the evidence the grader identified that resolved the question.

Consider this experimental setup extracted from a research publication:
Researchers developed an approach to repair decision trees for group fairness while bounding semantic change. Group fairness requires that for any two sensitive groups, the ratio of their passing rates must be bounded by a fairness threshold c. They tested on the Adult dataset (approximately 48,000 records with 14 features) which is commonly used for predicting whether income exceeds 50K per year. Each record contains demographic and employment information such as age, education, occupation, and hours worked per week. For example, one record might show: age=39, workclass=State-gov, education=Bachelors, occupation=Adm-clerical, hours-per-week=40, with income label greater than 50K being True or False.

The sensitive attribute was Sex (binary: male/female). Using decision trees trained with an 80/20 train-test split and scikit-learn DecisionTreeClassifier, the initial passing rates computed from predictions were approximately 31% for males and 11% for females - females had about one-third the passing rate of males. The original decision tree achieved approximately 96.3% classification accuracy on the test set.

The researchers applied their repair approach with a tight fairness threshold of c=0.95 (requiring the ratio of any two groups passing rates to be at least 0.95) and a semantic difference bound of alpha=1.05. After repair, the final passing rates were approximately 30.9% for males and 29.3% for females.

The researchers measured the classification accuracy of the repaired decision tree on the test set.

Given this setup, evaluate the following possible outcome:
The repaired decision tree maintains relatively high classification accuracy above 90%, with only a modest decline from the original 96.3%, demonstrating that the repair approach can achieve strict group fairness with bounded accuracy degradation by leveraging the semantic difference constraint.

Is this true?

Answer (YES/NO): YES